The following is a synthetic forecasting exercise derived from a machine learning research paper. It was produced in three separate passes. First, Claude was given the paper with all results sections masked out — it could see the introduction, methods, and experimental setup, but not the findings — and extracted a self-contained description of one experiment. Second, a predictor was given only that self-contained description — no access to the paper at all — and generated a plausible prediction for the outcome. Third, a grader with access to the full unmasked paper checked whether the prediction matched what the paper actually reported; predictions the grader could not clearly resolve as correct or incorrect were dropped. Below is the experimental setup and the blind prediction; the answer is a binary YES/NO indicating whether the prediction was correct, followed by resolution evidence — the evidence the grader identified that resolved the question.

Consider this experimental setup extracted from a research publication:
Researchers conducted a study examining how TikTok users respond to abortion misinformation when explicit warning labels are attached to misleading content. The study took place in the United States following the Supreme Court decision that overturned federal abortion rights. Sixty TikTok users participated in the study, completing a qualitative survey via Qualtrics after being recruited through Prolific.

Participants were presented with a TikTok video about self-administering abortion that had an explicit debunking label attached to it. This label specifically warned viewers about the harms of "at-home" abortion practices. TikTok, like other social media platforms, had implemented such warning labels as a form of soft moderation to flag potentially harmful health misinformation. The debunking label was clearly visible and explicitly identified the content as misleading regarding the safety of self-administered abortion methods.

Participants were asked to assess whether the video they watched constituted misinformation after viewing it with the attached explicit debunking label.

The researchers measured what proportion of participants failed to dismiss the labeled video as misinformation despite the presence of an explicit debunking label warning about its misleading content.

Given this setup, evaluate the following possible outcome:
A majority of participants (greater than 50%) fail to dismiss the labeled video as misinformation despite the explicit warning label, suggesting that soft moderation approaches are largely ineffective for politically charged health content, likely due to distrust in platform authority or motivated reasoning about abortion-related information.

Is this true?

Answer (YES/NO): NO